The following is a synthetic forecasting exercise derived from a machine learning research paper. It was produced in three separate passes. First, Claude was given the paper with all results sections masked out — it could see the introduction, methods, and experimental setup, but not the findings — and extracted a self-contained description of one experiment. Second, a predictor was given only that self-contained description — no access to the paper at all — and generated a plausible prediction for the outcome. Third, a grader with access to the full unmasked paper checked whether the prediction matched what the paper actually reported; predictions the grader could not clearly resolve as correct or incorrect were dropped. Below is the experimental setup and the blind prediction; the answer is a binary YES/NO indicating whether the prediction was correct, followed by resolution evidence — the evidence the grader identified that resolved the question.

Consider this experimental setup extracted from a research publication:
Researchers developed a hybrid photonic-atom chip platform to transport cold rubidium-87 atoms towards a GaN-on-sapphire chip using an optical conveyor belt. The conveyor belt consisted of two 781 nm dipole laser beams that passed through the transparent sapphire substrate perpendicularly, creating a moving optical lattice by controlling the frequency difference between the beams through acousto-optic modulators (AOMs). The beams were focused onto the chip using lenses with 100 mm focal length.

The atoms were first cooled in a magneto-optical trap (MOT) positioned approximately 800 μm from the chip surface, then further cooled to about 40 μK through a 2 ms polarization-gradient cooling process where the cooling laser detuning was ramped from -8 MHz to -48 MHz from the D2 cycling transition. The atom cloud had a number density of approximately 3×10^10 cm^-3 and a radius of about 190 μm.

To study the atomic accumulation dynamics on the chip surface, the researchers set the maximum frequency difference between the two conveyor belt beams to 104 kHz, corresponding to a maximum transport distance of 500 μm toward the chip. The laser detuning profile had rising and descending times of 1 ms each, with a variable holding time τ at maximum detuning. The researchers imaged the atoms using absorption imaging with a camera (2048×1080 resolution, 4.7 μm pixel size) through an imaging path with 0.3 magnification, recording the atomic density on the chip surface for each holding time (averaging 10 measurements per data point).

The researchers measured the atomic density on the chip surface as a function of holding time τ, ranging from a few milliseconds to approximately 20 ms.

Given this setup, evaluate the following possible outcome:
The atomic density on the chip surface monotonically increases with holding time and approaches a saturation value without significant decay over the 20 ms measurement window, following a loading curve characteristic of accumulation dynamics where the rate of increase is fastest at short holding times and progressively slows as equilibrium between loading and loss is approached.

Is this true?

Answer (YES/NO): NO